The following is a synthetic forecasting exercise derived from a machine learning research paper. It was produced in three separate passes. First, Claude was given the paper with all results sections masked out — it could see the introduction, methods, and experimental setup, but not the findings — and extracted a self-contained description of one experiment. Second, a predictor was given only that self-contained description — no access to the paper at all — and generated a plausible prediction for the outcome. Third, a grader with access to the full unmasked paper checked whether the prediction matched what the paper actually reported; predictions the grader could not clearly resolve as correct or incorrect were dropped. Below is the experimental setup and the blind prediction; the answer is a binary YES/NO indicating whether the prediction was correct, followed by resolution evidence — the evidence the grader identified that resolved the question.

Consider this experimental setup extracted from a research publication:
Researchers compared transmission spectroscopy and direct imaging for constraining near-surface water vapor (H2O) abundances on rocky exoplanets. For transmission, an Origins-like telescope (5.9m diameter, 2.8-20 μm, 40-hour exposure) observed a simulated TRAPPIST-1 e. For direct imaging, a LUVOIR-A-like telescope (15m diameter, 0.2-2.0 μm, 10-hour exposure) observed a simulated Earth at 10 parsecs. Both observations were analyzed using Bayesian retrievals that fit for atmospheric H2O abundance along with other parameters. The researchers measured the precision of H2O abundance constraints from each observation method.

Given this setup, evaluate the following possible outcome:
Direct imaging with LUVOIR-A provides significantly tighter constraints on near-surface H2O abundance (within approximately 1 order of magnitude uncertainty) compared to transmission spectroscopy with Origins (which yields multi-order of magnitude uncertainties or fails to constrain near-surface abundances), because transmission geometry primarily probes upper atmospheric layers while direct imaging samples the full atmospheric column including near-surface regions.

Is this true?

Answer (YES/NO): NO